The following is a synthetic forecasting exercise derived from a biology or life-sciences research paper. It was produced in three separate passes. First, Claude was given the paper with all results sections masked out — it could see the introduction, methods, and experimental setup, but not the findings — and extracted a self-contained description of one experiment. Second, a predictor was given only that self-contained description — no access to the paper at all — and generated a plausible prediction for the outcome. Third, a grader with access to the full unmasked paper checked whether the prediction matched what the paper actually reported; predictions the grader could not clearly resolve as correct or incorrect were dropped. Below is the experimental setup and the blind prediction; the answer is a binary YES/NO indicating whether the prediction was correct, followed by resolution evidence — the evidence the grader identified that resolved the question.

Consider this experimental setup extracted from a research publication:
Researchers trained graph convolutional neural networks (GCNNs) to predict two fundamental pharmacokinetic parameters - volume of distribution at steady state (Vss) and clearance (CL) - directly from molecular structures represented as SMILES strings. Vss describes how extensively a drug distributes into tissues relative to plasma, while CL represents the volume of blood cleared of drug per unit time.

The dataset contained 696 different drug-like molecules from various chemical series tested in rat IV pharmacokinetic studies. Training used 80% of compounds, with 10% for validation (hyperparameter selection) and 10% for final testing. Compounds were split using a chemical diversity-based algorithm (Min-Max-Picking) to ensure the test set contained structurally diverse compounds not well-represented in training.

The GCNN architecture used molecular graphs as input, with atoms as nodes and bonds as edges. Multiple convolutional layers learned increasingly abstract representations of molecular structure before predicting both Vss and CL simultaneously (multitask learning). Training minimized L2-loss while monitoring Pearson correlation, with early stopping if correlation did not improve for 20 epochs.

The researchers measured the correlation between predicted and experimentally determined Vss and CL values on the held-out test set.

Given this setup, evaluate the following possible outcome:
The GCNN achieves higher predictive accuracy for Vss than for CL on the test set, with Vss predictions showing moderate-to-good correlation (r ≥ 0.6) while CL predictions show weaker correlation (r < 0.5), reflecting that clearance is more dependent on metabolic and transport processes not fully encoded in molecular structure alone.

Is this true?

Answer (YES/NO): NO